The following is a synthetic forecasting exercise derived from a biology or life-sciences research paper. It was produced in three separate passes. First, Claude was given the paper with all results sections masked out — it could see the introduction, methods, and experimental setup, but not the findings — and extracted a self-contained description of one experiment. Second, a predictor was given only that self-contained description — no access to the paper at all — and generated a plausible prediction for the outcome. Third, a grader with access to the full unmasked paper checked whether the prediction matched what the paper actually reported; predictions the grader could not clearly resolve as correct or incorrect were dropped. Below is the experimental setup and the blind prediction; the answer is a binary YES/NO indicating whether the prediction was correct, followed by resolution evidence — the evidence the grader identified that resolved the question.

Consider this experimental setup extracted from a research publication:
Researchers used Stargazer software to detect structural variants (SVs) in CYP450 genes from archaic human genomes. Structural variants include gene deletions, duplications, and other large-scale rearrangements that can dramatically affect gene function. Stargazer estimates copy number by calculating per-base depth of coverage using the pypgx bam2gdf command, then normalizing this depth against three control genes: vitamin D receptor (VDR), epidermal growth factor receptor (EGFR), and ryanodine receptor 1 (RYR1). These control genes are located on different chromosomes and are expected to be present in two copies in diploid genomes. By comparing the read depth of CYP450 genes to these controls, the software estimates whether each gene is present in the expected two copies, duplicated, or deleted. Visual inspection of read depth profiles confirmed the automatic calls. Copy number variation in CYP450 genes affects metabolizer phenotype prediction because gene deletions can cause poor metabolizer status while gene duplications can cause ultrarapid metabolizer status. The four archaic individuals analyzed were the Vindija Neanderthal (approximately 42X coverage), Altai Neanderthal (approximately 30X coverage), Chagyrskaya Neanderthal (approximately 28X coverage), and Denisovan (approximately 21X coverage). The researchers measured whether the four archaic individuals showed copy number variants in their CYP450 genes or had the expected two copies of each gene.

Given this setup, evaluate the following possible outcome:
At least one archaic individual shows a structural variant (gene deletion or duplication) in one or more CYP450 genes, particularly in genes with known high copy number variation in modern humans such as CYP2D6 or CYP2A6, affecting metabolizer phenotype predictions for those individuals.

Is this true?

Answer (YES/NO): YES